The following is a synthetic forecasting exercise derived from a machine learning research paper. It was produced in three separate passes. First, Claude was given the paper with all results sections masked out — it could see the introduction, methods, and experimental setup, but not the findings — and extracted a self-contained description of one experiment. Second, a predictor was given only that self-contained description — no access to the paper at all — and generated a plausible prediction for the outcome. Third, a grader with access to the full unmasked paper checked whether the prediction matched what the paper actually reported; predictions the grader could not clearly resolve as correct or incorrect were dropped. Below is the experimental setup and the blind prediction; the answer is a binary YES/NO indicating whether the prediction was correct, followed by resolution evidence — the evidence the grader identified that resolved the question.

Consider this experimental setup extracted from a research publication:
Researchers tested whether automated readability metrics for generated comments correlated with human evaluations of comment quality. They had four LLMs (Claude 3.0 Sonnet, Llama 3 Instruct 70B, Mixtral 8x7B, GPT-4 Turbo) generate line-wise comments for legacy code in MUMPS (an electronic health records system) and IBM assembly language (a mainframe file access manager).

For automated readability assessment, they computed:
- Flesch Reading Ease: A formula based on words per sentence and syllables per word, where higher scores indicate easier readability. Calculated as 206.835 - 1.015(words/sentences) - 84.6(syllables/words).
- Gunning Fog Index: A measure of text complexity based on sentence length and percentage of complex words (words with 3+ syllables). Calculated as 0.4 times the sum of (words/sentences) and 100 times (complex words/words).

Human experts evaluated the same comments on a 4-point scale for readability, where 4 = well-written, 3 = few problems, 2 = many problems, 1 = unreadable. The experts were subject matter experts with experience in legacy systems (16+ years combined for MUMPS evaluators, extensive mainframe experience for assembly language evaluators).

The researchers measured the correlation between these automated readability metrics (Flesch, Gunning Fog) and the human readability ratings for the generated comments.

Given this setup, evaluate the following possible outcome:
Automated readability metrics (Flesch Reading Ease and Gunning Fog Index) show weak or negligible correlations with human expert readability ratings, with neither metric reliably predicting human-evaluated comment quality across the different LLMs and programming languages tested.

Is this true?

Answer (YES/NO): YES